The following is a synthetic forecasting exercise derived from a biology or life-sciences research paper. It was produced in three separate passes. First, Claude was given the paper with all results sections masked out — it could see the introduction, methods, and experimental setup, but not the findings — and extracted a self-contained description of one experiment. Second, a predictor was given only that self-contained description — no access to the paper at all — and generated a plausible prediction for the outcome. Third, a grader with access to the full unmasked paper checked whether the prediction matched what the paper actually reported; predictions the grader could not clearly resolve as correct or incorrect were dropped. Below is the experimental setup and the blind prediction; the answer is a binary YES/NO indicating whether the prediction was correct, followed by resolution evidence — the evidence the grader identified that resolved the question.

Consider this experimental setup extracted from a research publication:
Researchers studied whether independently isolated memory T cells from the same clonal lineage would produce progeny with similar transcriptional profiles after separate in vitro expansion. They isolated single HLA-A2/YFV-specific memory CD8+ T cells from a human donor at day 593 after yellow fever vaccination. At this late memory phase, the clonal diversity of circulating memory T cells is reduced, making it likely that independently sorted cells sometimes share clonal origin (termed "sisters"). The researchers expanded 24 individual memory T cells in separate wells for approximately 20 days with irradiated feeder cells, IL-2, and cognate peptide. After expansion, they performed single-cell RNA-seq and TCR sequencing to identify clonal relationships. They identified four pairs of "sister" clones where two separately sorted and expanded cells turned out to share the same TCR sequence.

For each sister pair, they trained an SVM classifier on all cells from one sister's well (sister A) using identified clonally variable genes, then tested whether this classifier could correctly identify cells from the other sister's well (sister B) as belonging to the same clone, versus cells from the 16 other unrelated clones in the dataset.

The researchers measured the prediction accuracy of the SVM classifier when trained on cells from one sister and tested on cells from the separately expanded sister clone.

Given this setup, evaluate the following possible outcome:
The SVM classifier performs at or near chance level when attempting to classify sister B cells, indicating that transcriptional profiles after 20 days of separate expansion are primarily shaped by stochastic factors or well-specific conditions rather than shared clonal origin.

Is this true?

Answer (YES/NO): NO